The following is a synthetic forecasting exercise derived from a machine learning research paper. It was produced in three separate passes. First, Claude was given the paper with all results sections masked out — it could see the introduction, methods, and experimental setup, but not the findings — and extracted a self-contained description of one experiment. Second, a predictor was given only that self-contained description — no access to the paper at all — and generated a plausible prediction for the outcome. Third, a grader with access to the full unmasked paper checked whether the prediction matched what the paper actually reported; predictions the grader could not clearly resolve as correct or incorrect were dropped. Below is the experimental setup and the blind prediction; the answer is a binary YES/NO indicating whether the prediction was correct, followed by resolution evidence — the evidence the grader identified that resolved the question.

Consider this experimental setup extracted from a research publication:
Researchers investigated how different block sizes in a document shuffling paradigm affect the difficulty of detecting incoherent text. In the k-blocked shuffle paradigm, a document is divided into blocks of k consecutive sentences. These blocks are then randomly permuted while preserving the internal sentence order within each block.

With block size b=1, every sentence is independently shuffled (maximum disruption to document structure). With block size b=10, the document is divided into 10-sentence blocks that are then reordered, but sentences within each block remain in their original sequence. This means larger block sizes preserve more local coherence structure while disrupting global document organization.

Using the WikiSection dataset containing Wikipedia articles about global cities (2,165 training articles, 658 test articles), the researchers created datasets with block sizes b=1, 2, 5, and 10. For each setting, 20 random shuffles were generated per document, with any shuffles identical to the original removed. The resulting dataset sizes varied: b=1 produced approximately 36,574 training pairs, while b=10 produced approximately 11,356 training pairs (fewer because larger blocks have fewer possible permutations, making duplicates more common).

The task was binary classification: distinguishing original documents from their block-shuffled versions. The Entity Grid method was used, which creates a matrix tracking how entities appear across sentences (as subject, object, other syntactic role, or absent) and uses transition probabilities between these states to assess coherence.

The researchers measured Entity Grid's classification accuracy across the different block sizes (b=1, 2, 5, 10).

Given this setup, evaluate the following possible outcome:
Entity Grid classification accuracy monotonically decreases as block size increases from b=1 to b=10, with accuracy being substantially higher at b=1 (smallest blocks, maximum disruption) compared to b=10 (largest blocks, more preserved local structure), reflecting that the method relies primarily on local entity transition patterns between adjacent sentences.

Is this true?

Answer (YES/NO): NO